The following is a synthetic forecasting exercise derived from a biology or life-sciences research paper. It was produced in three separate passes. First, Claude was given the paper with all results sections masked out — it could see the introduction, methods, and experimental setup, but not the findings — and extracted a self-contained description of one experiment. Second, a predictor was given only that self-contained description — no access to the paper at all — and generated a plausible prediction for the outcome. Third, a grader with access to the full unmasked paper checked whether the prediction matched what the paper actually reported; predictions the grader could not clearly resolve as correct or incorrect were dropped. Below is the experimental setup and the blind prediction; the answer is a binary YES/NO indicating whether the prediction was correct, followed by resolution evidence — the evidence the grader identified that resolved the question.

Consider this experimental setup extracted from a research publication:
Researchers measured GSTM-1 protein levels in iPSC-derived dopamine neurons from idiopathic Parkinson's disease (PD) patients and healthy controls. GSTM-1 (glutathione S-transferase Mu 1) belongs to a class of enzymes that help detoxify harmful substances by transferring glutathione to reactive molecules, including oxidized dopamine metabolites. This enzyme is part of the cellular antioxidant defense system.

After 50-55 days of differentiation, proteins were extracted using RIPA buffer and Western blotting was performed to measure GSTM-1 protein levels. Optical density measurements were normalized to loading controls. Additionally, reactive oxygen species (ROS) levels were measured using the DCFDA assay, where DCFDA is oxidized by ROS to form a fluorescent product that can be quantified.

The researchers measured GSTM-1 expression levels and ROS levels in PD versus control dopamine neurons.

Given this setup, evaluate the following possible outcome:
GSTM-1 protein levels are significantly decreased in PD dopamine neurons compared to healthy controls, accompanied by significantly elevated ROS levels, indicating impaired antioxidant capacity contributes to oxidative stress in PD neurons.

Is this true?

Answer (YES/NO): YES